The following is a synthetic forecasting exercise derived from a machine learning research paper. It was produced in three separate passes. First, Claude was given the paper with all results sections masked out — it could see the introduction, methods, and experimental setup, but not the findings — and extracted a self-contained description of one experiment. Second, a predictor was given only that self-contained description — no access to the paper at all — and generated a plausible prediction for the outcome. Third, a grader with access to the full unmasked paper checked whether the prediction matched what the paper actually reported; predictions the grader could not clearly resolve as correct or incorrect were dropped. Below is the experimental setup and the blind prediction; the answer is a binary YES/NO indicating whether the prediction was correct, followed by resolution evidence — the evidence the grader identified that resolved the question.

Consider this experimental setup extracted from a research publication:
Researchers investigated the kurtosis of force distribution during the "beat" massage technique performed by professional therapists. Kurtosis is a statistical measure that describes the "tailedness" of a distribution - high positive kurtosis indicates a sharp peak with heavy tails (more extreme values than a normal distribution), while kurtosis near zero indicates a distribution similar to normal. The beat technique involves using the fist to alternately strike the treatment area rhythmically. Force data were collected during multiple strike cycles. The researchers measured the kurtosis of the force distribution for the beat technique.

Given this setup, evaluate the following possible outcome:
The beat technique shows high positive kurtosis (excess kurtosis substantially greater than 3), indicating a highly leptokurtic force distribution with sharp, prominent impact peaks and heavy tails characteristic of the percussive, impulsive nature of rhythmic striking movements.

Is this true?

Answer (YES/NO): YES